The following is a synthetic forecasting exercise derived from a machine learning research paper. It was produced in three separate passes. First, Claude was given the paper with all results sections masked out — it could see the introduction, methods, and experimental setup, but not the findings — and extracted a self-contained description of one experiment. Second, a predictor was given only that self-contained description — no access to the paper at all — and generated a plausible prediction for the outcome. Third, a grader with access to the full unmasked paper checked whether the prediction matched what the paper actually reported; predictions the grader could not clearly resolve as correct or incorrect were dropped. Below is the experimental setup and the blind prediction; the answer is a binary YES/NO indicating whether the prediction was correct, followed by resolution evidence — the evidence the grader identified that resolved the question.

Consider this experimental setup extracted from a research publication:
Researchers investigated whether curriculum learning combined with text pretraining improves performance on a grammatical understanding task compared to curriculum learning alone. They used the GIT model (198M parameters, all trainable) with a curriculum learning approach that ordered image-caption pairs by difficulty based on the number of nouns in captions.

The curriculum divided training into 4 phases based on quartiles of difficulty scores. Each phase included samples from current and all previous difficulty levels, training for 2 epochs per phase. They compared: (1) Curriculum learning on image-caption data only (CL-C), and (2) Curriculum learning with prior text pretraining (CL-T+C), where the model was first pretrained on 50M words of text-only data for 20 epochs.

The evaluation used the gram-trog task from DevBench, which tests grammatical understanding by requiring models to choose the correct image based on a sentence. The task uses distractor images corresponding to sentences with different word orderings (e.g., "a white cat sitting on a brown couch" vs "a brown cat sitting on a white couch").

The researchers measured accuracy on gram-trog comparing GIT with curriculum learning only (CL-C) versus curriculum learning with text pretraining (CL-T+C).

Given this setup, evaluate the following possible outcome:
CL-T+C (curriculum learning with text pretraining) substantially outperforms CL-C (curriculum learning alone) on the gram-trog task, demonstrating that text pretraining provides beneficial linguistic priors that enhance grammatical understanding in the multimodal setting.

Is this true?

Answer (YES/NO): YES